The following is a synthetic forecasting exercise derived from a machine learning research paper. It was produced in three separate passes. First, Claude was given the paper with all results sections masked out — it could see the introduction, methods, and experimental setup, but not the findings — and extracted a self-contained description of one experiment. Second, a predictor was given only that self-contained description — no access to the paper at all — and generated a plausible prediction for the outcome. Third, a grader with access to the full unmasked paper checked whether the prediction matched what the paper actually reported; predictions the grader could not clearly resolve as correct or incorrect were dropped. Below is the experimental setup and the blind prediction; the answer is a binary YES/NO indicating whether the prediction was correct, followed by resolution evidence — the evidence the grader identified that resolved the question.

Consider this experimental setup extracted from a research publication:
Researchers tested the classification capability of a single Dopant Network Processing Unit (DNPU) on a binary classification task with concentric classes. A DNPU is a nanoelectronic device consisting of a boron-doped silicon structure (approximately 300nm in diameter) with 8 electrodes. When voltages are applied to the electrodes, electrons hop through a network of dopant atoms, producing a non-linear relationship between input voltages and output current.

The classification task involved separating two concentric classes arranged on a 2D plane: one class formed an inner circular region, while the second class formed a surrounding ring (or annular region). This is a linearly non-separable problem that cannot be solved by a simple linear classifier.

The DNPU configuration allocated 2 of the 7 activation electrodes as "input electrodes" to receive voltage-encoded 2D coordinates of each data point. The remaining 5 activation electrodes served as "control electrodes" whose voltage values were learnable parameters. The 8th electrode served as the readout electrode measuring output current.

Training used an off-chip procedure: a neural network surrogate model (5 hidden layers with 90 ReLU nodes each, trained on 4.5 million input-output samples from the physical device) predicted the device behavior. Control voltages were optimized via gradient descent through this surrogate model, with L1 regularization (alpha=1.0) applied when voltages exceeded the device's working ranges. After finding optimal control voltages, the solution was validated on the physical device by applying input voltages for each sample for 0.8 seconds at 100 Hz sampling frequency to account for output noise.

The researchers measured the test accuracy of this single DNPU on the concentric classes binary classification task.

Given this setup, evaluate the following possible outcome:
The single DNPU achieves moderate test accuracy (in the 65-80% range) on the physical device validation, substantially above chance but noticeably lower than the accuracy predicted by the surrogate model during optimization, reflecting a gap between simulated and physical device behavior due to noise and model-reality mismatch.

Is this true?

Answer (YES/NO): YES